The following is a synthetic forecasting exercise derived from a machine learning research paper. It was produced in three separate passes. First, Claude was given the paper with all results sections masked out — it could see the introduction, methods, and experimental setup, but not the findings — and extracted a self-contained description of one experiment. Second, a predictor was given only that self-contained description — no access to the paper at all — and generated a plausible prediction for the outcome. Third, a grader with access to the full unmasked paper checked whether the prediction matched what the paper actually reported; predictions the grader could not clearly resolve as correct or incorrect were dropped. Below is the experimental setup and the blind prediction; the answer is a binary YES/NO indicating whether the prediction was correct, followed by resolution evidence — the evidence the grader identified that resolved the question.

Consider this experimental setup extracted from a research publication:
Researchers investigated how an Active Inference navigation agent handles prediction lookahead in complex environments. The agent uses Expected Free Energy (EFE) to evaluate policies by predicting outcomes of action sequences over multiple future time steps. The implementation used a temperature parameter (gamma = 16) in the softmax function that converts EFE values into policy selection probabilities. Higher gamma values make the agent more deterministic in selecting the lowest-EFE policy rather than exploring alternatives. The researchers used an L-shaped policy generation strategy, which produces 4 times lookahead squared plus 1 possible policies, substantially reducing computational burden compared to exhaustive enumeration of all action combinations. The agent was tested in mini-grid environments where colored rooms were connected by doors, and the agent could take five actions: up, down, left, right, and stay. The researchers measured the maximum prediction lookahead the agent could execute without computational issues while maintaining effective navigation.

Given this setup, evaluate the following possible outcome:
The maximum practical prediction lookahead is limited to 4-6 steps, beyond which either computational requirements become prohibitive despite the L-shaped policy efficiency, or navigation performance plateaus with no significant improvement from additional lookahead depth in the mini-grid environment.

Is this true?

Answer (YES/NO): NO